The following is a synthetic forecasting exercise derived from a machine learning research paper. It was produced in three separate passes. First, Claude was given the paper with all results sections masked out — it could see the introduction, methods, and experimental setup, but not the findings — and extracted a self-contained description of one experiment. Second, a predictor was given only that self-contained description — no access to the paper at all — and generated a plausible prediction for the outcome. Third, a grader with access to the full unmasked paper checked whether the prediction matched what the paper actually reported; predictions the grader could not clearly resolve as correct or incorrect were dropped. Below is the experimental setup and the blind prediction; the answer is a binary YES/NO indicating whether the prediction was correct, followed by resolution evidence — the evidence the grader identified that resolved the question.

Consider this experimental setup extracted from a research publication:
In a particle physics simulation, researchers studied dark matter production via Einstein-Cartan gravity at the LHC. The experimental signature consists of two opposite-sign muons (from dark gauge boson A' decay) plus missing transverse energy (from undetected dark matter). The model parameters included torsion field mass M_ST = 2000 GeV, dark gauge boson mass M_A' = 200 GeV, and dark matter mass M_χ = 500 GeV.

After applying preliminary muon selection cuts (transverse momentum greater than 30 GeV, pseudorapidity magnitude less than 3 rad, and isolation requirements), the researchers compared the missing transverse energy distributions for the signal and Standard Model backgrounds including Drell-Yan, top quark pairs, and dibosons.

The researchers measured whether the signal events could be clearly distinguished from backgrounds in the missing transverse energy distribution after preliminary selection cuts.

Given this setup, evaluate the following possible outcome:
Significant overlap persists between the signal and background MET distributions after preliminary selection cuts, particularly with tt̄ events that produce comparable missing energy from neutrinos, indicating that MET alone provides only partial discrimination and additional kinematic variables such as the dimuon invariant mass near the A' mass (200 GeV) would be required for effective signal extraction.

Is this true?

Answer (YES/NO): YES